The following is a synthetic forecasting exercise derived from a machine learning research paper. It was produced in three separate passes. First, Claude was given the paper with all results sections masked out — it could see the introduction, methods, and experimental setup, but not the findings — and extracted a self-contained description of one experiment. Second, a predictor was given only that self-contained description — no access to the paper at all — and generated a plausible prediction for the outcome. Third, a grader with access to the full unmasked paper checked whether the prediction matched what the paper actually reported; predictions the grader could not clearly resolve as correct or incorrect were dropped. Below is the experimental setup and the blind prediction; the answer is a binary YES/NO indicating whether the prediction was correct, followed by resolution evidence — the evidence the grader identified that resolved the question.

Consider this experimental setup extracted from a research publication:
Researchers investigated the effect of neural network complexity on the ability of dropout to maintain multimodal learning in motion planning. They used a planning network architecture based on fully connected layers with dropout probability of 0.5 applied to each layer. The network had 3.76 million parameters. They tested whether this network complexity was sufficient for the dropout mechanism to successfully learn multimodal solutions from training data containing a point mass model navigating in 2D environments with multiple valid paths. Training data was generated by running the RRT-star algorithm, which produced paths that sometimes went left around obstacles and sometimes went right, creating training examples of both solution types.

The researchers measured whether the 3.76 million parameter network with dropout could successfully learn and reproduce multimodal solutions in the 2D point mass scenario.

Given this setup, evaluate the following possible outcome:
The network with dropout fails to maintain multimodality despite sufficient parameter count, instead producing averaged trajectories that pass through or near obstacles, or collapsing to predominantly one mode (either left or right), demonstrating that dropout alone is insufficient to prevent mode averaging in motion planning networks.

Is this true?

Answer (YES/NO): YES